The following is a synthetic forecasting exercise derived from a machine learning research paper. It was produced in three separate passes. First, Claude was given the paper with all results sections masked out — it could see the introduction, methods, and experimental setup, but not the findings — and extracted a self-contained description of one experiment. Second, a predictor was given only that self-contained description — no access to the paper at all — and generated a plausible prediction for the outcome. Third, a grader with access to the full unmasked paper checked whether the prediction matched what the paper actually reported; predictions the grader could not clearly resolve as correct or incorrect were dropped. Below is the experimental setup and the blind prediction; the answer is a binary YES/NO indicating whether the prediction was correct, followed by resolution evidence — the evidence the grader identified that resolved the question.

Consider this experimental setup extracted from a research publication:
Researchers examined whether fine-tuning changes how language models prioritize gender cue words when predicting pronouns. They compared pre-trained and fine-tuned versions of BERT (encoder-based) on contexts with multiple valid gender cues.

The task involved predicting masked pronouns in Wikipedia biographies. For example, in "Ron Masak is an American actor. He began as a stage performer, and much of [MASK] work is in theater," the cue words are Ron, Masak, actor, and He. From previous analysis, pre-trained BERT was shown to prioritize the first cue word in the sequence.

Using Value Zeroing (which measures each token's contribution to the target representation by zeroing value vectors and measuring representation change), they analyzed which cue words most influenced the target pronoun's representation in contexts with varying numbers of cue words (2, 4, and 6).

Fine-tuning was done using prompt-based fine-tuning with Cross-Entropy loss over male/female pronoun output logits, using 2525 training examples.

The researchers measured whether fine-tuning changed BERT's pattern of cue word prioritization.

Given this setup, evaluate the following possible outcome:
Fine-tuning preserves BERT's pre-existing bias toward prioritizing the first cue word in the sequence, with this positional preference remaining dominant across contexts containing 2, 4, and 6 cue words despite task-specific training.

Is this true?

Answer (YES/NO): YES